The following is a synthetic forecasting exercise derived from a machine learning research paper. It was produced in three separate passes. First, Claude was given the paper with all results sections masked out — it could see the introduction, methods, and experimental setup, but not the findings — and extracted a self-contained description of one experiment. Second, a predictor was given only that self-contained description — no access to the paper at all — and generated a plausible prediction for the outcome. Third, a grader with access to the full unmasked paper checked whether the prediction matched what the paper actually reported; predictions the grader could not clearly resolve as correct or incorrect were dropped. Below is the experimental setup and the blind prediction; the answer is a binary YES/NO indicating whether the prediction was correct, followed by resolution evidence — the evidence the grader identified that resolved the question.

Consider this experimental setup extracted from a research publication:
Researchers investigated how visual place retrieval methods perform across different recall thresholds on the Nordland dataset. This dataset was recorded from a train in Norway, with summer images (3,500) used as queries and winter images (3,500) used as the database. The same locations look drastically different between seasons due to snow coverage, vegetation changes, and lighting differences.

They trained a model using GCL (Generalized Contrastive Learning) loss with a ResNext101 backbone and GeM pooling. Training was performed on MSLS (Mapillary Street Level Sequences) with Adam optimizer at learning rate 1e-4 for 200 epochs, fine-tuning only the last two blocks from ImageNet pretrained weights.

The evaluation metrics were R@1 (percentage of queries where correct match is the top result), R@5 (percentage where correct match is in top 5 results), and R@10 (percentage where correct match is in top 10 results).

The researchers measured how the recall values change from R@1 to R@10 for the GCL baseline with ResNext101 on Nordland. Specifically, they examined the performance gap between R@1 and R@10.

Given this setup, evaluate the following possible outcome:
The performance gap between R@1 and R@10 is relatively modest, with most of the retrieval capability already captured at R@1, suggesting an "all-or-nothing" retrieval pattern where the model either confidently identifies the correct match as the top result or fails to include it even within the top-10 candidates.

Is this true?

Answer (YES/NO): NO